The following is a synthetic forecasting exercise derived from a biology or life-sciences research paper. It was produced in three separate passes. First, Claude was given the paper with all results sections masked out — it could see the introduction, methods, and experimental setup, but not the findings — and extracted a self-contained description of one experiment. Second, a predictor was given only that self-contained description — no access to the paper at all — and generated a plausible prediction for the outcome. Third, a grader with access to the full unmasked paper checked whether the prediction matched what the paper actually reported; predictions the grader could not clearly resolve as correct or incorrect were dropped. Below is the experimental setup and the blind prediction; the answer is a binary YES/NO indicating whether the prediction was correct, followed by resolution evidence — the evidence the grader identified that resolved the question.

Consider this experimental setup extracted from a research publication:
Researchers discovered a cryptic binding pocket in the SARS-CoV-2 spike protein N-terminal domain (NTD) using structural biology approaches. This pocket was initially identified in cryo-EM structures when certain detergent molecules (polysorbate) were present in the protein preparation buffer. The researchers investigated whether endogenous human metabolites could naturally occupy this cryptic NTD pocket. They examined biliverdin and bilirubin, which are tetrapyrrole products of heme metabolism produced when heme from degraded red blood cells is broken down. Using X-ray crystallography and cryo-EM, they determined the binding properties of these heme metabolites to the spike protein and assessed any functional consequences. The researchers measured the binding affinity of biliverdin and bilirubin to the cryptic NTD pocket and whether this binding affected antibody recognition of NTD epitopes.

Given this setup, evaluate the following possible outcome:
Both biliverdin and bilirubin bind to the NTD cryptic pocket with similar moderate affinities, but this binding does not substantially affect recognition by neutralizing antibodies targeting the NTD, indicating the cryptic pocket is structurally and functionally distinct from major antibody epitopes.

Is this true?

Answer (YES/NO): NO